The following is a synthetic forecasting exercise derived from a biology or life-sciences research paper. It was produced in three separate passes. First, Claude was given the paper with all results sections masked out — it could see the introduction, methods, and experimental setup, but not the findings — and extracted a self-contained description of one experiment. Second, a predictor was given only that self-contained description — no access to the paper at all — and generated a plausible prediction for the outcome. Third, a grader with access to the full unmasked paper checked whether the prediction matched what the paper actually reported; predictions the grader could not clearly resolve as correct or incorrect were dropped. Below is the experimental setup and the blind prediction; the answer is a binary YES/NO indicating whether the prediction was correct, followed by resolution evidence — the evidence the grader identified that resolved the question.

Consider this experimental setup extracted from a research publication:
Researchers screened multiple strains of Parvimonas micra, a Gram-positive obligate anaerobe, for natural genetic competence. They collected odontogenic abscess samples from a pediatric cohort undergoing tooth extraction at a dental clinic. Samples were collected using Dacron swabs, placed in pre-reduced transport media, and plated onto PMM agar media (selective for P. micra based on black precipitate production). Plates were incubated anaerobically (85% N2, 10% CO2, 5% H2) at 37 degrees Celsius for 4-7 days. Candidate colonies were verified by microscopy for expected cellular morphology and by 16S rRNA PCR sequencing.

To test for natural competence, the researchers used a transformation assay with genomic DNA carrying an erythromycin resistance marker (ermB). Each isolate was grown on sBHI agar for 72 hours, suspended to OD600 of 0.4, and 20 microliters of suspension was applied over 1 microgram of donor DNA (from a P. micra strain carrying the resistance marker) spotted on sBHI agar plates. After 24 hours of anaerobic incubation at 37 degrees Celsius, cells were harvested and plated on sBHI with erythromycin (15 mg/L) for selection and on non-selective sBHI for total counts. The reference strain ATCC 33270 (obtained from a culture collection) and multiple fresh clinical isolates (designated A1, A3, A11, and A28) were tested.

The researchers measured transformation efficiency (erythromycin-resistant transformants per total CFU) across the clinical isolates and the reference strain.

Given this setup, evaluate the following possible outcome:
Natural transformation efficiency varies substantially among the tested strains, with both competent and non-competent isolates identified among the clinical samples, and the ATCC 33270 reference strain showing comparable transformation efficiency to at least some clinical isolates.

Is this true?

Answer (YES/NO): YES